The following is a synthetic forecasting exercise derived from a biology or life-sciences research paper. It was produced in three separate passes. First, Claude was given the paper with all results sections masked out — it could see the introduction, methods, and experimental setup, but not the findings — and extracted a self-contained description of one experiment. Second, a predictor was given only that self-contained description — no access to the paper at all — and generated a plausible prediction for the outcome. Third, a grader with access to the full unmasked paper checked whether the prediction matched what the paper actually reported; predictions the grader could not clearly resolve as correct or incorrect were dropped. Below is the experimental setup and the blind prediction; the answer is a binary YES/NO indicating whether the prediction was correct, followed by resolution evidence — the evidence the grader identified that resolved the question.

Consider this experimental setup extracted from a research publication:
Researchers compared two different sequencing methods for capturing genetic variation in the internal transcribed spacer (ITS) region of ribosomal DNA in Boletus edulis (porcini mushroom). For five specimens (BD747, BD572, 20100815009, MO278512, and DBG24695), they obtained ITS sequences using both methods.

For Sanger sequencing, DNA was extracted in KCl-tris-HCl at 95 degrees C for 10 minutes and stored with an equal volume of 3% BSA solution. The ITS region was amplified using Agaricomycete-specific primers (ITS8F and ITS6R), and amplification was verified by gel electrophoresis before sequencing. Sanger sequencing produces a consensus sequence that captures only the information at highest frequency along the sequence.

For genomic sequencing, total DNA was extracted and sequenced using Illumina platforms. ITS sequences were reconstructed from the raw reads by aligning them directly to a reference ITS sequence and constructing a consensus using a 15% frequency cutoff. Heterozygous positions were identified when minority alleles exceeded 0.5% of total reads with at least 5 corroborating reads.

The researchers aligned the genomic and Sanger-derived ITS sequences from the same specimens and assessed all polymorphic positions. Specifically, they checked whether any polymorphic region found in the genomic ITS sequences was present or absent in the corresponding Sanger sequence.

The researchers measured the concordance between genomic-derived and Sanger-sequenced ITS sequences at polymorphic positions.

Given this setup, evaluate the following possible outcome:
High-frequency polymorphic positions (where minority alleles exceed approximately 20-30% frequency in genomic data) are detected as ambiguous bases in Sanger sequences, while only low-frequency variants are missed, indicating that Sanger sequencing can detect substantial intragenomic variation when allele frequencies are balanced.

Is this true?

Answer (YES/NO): NO